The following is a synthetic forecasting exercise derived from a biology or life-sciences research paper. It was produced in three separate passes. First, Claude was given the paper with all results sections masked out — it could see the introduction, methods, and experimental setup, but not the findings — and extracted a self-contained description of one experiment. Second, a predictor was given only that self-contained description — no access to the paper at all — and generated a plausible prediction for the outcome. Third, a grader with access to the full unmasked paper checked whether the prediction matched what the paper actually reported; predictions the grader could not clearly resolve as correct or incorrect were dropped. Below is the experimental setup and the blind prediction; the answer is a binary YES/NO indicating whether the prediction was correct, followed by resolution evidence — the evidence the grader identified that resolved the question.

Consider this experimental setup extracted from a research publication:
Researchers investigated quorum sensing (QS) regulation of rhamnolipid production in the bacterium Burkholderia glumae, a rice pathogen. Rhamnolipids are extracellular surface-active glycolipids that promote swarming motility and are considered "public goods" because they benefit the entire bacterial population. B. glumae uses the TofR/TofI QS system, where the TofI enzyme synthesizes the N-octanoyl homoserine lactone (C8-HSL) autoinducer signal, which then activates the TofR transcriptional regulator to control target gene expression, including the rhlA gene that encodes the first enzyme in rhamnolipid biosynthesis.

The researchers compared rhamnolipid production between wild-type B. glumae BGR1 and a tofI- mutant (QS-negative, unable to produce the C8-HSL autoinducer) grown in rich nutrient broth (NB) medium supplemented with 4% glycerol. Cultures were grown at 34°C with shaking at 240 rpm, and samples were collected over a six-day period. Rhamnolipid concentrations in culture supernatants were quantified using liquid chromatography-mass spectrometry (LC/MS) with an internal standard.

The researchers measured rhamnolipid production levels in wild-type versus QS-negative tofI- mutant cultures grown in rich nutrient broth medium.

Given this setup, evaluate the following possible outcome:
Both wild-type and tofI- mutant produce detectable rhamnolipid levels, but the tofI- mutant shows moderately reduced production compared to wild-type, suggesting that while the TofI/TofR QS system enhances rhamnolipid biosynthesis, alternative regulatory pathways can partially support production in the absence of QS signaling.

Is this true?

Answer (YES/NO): NO